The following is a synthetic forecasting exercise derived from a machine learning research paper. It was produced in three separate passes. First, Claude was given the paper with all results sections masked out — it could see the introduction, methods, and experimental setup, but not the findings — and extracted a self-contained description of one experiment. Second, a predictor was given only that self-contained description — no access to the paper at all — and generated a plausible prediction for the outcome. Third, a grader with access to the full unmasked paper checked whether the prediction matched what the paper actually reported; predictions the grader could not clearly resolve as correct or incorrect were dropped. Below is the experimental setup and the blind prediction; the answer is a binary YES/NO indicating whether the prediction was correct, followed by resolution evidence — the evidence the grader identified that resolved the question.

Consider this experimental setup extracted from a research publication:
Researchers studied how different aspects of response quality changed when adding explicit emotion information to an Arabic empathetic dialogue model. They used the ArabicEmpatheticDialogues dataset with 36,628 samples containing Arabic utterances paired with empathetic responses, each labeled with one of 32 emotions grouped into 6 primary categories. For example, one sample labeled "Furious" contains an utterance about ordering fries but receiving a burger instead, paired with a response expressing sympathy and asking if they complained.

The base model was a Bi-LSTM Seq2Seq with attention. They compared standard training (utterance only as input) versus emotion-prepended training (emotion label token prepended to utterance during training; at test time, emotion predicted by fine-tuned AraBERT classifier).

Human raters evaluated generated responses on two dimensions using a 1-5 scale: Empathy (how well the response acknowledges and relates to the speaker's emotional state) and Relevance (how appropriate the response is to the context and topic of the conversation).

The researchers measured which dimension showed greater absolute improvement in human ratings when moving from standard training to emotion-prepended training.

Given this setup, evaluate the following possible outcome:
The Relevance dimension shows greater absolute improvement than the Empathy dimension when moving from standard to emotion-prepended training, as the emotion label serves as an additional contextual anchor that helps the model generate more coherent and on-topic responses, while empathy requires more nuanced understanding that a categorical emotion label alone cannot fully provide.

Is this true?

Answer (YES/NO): NO